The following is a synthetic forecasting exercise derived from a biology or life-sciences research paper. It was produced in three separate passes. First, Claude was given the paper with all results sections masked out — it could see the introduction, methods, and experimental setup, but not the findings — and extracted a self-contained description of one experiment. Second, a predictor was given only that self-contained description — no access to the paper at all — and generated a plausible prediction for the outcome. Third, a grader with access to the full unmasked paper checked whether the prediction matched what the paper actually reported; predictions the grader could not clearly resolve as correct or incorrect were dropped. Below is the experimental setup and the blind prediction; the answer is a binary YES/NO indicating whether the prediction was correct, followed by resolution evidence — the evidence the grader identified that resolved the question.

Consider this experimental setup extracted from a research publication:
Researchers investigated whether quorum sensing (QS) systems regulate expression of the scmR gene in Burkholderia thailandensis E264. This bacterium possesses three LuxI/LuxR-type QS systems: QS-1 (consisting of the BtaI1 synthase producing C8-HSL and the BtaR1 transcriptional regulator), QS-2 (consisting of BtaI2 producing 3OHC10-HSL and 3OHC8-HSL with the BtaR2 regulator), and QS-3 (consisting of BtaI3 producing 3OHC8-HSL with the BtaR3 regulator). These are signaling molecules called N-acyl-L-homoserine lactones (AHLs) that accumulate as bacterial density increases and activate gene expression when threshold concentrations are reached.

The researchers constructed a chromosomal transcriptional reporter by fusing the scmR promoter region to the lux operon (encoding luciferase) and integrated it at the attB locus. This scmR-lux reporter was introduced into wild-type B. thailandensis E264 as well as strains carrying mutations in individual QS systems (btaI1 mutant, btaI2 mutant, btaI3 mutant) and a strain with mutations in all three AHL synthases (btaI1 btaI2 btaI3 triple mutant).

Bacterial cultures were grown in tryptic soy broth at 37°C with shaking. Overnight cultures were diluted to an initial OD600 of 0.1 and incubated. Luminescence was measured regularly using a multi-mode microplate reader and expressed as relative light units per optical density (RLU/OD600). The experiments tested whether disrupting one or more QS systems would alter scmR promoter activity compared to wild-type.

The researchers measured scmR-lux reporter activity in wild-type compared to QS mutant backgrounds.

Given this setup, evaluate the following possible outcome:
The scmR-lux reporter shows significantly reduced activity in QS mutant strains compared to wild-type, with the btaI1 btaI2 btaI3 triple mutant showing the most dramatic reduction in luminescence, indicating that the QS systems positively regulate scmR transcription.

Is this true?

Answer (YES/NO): NO